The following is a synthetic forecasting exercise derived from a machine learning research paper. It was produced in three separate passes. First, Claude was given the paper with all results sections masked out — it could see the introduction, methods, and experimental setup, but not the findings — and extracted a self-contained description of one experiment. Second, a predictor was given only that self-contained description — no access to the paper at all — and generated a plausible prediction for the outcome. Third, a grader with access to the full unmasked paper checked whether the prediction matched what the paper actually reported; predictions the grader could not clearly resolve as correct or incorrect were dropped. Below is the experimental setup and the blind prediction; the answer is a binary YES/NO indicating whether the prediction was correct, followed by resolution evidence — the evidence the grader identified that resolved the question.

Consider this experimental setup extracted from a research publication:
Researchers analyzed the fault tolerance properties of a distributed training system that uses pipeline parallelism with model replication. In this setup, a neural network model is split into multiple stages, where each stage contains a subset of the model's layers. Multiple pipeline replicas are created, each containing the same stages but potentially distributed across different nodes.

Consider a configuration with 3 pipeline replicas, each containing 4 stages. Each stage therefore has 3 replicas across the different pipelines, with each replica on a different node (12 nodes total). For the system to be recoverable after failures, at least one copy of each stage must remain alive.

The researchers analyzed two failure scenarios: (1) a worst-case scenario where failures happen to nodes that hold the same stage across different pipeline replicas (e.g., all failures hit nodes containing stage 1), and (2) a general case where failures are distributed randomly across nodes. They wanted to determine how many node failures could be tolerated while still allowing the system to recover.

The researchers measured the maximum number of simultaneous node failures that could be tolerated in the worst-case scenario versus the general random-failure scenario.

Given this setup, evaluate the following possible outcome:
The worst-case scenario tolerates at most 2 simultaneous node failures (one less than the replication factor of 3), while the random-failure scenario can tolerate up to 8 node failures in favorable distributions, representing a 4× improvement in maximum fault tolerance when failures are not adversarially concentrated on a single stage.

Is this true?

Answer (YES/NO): YES